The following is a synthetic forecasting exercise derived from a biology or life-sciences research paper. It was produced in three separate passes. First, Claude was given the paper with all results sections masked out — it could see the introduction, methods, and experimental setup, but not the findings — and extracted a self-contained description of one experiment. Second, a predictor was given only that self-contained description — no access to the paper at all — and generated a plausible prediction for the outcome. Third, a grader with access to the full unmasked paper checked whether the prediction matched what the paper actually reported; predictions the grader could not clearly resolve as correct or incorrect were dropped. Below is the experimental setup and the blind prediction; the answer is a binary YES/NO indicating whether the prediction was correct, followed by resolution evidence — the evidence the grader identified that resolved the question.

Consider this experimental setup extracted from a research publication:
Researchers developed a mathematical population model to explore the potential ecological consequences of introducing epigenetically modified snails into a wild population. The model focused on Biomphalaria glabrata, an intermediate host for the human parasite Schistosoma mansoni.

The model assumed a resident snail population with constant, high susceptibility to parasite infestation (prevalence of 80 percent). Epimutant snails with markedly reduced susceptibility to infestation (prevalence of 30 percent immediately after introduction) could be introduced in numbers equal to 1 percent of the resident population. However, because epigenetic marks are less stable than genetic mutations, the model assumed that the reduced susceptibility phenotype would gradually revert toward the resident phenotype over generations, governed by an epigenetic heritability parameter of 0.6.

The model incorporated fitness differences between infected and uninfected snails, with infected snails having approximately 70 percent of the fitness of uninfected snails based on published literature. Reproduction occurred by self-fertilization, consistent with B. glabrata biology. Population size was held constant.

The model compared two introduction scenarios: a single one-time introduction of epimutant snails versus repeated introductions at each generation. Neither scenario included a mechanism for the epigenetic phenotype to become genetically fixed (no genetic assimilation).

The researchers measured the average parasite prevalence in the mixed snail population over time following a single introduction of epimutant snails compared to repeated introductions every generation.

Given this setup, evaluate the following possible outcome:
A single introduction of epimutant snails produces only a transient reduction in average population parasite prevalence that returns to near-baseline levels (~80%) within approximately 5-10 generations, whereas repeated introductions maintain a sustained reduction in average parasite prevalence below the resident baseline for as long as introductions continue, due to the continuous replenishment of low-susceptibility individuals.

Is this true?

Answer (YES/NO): NO